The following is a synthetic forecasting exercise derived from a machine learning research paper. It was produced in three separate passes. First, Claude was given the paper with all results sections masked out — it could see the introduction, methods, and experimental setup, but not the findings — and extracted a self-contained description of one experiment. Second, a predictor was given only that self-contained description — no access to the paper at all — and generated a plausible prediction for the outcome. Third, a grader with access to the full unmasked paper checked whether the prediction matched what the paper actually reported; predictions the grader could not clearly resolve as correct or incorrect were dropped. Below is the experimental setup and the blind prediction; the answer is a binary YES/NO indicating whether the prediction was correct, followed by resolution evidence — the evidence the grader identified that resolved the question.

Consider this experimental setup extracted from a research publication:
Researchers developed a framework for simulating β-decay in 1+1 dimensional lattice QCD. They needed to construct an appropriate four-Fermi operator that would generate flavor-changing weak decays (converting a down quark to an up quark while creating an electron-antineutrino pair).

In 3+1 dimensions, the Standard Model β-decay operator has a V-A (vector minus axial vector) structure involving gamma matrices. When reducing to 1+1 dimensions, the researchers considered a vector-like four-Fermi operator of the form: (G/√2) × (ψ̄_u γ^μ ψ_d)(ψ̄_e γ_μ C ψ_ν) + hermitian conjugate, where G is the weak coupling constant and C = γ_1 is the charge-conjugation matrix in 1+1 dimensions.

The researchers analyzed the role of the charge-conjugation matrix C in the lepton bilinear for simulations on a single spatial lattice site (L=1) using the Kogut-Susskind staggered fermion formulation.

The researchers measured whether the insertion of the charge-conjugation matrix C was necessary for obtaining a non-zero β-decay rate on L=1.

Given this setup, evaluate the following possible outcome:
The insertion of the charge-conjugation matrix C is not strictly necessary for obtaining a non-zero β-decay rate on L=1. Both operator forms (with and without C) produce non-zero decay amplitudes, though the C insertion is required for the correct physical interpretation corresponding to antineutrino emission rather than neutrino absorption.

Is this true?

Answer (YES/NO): NO